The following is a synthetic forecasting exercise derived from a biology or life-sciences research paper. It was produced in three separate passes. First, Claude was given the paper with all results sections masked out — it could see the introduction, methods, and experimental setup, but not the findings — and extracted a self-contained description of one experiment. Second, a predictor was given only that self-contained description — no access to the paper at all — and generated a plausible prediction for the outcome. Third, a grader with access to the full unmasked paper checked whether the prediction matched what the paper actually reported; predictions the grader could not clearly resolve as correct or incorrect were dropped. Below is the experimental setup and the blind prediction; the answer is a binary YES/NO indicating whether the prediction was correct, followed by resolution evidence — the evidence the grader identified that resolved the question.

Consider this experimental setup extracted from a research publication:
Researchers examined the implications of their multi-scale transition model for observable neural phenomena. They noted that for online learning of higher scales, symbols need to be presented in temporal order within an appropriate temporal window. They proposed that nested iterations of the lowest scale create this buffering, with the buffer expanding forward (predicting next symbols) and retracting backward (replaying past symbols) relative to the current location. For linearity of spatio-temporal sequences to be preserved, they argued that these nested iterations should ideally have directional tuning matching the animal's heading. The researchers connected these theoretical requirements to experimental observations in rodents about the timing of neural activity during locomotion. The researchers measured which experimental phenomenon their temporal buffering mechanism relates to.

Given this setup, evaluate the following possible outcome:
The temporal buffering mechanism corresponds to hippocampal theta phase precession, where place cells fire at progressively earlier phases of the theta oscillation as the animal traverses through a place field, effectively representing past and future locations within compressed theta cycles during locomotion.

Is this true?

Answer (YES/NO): YES